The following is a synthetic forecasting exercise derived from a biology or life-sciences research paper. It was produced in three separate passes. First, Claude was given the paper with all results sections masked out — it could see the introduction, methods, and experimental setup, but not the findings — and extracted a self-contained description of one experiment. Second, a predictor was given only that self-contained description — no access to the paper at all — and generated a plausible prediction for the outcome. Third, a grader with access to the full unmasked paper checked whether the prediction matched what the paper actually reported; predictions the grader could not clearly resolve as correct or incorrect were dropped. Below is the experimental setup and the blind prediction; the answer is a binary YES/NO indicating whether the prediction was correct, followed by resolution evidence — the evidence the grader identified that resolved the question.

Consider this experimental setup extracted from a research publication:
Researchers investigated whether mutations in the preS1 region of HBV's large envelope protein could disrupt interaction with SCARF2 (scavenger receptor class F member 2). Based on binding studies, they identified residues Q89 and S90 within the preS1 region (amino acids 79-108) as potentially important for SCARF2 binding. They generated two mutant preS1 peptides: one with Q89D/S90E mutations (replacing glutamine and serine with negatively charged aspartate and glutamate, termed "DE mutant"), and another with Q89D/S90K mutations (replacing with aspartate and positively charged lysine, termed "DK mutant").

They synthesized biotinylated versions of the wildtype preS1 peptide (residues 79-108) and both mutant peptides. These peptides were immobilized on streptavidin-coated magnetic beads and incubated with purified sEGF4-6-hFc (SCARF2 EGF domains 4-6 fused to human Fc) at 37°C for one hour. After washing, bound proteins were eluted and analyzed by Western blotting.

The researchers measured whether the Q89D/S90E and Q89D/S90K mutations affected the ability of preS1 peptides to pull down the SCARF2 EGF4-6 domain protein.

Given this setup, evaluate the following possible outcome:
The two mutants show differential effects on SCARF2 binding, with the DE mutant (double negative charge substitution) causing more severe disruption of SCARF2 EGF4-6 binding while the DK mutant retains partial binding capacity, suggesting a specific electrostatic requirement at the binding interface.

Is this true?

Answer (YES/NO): NO